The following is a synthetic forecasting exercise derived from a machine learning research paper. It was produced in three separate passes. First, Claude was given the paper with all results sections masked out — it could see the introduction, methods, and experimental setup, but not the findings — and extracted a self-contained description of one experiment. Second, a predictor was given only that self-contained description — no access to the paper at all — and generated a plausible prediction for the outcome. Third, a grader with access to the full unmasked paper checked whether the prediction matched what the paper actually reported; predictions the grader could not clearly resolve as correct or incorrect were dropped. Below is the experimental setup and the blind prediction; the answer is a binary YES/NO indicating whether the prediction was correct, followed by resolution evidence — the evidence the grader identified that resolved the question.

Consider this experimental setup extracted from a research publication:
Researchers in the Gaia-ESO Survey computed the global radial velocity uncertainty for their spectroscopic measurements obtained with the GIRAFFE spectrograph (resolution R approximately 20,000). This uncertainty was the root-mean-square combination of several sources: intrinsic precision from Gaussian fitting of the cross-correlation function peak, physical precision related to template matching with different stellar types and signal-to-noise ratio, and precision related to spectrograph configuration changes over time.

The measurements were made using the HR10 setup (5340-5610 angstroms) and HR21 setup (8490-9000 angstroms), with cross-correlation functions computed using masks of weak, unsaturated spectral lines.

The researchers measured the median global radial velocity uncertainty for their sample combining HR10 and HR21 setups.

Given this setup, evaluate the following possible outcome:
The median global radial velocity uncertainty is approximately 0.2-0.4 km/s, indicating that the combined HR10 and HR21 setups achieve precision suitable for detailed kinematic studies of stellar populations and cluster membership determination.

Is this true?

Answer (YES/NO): NO